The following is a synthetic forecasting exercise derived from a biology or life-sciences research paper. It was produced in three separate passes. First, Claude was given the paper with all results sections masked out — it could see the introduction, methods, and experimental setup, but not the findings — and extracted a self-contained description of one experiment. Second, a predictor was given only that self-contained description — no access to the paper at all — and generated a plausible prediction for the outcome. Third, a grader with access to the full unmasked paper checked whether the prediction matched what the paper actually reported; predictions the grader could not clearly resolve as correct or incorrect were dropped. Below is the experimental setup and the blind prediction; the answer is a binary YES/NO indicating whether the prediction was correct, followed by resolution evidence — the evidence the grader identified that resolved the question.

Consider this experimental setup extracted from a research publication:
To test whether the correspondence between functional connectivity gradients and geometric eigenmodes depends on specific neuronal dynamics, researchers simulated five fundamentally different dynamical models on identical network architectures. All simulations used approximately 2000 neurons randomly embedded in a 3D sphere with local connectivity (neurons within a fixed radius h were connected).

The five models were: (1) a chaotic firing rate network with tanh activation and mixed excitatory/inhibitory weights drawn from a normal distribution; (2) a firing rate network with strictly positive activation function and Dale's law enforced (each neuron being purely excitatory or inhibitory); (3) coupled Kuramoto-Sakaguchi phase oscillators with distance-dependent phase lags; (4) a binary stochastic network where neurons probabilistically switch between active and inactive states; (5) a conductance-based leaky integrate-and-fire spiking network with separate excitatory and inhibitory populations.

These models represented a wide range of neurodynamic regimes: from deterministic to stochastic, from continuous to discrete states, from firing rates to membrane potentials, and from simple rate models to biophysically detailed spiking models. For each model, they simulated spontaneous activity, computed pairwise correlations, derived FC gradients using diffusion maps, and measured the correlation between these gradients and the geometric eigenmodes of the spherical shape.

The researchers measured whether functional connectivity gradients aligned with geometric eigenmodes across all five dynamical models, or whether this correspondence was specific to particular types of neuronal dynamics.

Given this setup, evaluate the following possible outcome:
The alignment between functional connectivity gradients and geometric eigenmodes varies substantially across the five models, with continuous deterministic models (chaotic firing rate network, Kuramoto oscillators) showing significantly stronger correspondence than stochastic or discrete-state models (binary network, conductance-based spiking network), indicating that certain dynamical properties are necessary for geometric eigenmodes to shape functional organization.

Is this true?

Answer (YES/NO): NO